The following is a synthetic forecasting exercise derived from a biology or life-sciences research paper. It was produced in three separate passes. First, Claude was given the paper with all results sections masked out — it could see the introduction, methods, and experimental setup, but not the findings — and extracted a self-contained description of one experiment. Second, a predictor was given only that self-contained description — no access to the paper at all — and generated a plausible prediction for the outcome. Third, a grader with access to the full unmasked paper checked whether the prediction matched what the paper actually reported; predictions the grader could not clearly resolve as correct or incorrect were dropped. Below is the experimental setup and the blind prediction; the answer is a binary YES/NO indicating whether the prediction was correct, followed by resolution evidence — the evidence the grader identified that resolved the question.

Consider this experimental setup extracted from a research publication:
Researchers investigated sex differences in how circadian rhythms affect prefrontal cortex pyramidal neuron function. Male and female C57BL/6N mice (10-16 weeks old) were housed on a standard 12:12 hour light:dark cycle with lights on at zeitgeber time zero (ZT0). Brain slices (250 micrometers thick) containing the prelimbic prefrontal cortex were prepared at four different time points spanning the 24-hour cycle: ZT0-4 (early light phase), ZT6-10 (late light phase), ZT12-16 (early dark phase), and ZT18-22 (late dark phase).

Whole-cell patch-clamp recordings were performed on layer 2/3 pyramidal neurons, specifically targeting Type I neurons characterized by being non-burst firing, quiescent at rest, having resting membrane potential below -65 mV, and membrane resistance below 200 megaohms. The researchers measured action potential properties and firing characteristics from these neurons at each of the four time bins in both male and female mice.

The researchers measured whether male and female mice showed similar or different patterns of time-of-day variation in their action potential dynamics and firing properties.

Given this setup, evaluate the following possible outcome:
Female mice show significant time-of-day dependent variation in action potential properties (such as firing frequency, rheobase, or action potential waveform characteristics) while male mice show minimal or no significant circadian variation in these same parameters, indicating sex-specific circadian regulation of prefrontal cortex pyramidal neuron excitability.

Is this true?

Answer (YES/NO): NO